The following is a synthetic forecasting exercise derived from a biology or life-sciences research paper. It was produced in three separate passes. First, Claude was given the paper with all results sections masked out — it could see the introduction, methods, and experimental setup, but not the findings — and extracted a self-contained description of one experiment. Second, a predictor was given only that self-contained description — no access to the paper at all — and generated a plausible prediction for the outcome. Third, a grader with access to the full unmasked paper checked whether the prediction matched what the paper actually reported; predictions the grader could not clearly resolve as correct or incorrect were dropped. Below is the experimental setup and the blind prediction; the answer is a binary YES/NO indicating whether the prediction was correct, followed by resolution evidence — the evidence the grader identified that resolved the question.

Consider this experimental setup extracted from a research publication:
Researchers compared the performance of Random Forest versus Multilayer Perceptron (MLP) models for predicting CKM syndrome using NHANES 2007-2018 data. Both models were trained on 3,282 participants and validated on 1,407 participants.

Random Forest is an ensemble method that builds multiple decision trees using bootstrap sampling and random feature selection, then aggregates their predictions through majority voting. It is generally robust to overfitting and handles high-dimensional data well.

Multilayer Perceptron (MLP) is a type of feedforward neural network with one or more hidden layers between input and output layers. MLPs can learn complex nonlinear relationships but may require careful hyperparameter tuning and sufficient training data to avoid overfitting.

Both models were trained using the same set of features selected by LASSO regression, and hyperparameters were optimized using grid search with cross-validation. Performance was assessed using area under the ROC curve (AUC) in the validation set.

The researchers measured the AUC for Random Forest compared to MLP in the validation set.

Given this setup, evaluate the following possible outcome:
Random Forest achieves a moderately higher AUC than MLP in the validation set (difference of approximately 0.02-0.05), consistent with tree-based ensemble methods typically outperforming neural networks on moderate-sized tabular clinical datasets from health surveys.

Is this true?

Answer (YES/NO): YES